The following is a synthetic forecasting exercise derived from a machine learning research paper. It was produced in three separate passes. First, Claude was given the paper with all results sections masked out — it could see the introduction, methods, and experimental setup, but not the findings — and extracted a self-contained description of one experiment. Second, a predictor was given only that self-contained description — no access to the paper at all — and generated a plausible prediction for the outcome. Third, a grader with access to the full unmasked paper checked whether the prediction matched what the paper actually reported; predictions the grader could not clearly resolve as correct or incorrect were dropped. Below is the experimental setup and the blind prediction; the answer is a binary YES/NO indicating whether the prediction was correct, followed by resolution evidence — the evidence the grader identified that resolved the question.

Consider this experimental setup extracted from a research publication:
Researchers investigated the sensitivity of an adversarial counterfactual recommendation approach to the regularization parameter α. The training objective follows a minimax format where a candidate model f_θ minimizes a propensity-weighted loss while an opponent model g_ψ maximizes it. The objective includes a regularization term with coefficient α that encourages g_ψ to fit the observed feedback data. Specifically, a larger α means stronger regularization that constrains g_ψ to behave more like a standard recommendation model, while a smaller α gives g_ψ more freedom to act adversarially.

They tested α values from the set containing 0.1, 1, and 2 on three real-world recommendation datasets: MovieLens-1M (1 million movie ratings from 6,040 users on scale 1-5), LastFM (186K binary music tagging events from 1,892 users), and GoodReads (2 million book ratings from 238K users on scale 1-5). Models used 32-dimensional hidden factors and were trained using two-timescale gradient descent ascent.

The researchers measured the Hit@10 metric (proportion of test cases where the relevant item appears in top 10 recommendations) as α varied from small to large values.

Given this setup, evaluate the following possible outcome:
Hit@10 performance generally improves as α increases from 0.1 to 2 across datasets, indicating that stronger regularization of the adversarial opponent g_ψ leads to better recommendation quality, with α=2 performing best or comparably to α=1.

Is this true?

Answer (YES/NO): NO